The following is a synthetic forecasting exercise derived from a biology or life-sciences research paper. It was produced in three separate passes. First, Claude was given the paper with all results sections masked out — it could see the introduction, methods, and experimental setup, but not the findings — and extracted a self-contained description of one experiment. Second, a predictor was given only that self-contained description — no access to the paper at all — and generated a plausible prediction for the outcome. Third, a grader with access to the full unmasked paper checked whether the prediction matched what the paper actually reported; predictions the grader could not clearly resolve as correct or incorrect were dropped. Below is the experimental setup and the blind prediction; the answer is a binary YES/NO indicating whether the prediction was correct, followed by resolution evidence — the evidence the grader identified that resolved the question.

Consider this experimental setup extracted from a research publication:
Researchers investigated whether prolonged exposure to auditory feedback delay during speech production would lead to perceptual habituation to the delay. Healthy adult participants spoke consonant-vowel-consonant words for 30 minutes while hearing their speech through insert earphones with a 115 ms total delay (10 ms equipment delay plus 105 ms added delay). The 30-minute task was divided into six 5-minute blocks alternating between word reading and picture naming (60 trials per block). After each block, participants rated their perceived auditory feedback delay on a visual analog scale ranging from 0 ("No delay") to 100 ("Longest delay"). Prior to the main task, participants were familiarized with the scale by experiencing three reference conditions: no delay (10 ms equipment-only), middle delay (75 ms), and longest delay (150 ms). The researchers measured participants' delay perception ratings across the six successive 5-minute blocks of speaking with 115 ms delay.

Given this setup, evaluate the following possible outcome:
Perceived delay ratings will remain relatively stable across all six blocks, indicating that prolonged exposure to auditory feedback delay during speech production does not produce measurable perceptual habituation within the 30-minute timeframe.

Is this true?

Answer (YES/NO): NO